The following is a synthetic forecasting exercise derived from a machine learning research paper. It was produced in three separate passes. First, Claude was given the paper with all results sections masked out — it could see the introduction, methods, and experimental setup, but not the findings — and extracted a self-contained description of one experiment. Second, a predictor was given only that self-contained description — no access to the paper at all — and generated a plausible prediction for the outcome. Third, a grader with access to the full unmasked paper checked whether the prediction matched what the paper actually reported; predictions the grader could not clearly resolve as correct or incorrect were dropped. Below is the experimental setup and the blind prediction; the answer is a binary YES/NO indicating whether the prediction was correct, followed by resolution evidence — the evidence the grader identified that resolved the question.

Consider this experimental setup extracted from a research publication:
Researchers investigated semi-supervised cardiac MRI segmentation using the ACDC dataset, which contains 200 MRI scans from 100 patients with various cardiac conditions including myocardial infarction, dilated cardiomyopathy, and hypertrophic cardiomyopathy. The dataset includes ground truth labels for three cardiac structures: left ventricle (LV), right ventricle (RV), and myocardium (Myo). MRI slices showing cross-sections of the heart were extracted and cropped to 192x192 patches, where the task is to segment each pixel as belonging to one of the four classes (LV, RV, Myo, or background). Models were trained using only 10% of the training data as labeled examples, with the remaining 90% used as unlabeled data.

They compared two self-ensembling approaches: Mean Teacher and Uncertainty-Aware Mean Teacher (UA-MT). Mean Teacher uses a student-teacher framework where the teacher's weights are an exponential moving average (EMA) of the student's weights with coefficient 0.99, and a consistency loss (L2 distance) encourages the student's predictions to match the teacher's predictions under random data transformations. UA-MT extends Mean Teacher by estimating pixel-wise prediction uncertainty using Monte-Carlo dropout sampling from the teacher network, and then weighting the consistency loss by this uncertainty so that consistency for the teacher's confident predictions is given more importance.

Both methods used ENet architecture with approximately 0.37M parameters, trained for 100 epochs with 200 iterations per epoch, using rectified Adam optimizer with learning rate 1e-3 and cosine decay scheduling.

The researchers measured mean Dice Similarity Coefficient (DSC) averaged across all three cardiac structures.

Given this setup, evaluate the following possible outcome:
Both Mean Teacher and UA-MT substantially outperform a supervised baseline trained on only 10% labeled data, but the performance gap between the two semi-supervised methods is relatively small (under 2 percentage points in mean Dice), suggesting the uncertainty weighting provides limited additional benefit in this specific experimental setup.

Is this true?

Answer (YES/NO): YES